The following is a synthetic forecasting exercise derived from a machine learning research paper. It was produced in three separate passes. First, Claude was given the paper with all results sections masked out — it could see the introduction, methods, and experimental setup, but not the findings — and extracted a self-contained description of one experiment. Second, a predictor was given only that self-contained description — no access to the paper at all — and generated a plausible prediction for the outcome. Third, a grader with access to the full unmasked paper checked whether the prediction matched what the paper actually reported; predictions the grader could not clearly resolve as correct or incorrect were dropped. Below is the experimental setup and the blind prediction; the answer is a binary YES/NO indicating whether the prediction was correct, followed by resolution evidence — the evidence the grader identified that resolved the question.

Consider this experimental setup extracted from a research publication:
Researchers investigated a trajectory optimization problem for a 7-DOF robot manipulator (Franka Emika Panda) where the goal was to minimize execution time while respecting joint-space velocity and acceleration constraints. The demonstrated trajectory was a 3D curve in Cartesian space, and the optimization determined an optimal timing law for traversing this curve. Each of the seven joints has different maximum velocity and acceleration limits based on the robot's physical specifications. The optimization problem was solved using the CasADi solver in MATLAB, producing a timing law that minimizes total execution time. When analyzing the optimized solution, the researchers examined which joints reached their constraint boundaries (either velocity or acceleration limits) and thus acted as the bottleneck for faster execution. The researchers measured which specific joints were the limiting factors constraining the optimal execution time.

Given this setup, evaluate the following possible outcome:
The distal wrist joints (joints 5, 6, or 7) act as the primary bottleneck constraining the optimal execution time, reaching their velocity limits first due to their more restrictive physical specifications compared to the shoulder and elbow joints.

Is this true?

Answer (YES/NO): NO